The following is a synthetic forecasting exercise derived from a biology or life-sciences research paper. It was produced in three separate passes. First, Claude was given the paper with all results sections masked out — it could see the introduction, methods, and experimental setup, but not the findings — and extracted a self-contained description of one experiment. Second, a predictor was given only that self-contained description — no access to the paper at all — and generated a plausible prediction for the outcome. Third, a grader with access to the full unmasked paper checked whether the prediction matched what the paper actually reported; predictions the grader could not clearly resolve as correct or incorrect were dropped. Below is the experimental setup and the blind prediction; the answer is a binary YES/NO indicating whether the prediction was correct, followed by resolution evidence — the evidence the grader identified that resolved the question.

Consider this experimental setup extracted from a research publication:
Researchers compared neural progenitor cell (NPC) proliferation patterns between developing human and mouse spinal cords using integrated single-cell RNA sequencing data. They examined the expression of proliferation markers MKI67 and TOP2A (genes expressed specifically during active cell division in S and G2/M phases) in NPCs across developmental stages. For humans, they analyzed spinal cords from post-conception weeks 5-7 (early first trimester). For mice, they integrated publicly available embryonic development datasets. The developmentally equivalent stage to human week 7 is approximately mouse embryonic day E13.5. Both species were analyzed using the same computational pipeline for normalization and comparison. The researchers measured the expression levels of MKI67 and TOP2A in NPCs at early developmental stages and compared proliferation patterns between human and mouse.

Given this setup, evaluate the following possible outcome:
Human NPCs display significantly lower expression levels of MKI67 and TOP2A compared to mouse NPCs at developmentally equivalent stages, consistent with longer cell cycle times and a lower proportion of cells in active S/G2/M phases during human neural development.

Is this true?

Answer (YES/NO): YES